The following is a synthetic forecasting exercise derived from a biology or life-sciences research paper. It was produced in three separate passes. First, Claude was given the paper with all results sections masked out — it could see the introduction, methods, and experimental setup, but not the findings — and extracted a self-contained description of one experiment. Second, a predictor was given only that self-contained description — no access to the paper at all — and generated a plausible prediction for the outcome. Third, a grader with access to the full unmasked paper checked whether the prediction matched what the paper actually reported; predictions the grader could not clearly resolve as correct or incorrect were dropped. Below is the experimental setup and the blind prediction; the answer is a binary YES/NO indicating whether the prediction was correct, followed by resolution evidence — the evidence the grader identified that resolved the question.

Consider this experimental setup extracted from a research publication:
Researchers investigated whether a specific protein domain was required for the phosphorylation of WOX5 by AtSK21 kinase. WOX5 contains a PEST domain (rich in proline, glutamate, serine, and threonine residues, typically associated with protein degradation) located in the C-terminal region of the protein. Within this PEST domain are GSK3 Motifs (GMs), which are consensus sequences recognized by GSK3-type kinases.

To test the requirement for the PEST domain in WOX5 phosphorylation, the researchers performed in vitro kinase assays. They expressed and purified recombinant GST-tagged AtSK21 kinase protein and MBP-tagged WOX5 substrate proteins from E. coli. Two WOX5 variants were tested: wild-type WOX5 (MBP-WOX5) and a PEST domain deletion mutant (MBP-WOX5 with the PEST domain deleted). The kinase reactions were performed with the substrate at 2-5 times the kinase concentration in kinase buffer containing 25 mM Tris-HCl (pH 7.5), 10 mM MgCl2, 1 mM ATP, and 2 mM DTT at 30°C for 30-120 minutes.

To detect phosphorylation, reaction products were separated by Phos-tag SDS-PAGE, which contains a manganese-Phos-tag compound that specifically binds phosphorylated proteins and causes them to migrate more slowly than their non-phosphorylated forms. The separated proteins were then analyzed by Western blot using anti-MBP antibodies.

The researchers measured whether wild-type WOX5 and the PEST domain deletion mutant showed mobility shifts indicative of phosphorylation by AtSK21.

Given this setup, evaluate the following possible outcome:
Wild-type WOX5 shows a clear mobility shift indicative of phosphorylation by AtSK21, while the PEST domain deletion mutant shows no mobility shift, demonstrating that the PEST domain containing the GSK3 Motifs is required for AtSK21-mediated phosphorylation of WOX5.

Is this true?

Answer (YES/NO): YES